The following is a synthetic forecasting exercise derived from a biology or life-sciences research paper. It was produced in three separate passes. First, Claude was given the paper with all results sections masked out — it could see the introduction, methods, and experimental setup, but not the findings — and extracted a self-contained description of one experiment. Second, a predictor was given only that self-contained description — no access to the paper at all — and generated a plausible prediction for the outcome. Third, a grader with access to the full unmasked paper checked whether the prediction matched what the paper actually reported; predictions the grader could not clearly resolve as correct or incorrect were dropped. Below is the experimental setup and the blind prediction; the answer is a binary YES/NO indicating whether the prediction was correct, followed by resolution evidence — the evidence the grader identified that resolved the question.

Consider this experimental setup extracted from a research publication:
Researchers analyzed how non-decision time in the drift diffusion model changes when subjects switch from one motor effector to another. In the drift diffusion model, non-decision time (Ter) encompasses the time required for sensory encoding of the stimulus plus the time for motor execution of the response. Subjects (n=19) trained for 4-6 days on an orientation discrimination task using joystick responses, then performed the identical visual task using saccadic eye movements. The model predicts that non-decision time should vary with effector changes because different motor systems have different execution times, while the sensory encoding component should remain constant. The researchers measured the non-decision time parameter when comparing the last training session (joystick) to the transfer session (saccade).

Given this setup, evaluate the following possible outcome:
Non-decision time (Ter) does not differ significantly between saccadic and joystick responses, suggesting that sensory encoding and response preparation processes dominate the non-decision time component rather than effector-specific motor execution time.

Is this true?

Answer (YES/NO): NO